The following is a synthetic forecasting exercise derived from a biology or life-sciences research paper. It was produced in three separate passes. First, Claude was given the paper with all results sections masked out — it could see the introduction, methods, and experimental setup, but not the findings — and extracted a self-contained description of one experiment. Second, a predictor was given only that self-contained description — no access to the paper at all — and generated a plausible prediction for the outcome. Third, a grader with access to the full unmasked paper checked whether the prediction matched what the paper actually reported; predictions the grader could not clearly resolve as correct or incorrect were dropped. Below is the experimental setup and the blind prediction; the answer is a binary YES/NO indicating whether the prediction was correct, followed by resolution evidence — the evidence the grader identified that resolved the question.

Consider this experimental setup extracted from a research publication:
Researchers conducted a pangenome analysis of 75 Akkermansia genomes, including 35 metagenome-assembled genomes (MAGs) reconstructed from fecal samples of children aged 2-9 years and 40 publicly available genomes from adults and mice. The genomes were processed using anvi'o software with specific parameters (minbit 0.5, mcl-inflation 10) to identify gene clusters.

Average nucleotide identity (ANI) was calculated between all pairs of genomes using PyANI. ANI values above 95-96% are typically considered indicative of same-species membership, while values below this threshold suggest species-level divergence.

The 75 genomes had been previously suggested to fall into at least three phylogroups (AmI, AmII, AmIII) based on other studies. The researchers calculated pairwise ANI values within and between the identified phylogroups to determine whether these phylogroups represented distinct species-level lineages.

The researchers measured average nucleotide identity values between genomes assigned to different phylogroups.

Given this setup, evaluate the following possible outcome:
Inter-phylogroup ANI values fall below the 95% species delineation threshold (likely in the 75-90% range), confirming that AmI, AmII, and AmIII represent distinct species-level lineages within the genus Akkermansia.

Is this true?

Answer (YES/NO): YES